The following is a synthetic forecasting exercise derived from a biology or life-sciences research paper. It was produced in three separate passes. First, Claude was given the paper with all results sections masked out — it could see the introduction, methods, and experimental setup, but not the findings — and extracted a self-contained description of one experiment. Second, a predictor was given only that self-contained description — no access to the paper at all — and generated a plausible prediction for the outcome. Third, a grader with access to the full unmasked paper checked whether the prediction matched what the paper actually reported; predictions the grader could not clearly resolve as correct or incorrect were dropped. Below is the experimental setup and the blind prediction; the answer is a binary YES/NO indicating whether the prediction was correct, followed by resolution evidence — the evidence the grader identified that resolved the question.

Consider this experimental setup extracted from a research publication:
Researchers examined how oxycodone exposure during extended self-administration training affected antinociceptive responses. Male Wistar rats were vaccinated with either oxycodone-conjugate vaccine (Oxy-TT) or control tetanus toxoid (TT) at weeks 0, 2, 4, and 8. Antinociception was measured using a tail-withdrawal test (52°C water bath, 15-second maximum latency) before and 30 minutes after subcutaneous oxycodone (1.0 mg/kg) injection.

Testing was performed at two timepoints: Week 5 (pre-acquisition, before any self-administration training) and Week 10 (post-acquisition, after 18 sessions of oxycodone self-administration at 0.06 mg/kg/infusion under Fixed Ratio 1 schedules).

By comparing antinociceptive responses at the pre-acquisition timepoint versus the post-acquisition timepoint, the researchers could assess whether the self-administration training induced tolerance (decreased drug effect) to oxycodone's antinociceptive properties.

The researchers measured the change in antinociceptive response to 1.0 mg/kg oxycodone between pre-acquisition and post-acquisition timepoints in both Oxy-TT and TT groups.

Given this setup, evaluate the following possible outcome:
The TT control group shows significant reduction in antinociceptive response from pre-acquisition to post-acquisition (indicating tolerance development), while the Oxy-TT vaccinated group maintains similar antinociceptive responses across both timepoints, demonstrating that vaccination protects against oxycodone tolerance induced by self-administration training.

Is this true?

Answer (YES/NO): NO